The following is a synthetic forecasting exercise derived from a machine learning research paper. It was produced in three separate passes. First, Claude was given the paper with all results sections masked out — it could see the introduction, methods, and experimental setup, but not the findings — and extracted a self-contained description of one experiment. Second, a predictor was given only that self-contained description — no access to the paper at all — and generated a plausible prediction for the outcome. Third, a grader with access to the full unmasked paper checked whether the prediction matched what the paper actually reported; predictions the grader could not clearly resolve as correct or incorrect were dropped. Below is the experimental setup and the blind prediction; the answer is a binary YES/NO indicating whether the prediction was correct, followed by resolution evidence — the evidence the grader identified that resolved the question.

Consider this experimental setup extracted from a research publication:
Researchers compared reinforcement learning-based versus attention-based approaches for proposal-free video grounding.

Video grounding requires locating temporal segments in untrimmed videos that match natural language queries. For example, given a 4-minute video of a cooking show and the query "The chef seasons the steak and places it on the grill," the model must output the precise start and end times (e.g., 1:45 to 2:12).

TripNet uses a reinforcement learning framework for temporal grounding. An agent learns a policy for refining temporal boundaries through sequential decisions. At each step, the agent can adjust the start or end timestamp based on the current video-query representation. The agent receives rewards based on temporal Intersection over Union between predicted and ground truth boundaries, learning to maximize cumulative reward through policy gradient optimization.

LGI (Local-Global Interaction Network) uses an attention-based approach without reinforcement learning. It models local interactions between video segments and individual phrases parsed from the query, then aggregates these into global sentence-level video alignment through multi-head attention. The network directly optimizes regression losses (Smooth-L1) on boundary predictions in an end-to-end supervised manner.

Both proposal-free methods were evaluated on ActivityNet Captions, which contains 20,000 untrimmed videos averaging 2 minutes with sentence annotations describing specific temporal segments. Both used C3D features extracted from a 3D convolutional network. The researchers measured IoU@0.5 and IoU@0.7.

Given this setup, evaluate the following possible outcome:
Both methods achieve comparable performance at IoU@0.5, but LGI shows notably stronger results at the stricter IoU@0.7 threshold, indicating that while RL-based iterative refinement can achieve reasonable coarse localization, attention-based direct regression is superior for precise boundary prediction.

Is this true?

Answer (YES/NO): NO